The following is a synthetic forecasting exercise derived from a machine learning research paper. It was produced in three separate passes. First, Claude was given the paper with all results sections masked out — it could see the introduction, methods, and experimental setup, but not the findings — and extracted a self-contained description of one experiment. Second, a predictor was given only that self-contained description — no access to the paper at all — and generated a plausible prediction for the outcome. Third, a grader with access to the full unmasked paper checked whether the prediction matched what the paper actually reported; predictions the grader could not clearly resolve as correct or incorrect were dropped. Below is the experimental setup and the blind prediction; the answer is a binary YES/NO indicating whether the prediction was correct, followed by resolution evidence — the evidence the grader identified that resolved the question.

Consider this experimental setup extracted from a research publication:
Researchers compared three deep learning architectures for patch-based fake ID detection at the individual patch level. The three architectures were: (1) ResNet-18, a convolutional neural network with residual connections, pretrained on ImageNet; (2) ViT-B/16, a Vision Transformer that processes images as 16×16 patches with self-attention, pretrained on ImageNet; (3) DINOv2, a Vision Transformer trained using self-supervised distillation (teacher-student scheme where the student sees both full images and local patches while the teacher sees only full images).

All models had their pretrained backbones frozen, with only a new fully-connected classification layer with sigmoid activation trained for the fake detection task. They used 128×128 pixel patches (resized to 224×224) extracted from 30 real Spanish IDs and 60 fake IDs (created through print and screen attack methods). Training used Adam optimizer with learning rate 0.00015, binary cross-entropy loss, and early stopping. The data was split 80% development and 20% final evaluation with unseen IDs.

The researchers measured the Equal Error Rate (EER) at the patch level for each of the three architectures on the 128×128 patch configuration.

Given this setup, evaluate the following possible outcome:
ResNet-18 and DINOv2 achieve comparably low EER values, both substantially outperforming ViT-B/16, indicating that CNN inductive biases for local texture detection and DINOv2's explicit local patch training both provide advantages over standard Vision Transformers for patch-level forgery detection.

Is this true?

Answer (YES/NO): NO